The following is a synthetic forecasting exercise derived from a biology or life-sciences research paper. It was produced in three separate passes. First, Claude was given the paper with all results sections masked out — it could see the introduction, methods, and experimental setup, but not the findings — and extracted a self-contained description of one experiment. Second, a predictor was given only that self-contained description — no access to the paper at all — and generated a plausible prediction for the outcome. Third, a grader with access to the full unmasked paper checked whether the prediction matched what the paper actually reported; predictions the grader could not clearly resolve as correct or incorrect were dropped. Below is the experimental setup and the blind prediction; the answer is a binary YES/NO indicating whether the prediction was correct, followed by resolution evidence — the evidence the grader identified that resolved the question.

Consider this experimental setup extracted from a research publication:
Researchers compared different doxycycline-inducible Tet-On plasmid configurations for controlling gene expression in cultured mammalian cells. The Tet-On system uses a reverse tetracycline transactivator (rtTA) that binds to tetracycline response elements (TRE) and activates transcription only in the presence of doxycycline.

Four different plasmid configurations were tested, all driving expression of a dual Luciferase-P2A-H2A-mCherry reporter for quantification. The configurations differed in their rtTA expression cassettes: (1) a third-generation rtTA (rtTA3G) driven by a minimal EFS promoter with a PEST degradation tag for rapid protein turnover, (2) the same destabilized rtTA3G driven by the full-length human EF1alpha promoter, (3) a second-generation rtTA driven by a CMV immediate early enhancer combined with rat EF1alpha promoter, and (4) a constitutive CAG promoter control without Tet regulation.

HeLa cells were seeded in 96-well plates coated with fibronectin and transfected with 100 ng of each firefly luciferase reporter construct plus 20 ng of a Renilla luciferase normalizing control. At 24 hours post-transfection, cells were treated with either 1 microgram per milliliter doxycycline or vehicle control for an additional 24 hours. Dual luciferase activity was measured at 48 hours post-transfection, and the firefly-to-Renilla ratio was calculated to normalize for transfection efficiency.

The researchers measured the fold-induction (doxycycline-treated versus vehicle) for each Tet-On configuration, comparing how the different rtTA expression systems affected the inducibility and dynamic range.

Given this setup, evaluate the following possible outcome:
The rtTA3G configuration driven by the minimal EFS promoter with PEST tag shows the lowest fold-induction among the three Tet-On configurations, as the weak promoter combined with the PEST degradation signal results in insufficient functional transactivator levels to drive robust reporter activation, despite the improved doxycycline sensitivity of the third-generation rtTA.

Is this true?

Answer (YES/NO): YES